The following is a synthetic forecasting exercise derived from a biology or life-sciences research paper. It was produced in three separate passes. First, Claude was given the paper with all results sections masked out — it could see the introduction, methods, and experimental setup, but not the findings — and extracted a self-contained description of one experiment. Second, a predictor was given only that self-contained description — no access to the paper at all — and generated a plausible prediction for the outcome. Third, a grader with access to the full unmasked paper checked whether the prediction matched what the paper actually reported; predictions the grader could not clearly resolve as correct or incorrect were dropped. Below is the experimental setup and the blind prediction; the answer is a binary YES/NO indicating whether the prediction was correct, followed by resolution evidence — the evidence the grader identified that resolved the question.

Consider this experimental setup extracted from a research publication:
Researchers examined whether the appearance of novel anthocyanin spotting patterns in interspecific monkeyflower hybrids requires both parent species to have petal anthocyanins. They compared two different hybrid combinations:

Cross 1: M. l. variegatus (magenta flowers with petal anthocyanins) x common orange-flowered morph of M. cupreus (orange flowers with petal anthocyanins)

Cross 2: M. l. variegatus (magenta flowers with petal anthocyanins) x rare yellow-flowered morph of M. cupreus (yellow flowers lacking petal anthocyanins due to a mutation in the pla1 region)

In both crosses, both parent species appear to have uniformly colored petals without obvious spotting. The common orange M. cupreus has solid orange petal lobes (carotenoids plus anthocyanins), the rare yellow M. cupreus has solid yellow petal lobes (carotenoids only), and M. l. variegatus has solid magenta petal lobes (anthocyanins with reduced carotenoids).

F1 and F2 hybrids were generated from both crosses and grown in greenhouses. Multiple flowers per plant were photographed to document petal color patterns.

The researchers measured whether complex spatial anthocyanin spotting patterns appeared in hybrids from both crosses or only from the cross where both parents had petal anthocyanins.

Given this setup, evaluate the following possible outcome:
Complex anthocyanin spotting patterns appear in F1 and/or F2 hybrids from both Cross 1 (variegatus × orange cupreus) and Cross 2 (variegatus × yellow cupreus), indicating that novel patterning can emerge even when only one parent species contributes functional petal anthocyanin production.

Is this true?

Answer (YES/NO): YES